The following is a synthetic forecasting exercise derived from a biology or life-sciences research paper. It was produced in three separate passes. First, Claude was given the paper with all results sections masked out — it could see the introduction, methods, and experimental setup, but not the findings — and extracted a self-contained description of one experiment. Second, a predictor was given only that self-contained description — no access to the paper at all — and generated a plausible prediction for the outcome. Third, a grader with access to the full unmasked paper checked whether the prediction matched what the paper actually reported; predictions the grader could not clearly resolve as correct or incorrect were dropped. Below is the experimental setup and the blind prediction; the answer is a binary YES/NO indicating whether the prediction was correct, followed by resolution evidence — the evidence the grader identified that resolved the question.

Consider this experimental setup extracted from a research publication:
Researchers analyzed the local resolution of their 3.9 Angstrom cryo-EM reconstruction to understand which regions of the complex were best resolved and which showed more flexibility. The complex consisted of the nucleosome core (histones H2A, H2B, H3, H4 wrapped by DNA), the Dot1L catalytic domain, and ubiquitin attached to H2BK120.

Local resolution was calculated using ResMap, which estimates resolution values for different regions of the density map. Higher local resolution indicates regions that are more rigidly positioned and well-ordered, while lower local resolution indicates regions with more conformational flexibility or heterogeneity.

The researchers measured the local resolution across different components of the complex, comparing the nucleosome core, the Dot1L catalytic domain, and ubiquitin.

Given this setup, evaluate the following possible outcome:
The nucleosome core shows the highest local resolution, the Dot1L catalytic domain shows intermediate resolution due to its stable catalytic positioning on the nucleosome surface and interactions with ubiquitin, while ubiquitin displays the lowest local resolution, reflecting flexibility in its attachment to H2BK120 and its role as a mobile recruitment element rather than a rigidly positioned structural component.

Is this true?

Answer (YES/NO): NO